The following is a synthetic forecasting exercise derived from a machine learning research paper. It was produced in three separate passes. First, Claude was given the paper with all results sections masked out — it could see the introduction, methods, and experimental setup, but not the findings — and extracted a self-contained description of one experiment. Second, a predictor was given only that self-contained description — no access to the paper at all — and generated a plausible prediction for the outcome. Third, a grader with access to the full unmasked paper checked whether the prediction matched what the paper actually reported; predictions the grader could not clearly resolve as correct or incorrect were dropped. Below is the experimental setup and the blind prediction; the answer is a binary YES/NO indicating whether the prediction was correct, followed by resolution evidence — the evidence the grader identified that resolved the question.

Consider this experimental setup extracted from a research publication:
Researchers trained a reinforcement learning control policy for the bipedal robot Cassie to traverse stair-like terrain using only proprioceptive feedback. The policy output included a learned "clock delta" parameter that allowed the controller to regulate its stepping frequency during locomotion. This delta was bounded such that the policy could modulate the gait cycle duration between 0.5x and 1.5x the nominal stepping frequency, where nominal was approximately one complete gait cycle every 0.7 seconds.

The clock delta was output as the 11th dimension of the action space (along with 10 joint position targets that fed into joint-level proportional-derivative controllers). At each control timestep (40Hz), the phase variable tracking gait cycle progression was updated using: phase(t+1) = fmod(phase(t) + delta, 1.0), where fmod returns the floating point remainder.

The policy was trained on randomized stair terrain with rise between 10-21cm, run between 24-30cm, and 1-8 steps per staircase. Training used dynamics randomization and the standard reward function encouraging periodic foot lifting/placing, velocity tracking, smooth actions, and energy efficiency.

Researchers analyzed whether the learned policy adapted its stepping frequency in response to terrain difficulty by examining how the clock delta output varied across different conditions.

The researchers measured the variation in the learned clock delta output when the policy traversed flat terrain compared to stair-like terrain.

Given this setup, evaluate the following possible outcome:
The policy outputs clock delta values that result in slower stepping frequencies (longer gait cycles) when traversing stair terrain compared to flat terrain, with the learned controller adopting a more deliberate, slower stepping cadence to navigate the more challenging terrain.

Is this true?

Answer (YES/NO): NO